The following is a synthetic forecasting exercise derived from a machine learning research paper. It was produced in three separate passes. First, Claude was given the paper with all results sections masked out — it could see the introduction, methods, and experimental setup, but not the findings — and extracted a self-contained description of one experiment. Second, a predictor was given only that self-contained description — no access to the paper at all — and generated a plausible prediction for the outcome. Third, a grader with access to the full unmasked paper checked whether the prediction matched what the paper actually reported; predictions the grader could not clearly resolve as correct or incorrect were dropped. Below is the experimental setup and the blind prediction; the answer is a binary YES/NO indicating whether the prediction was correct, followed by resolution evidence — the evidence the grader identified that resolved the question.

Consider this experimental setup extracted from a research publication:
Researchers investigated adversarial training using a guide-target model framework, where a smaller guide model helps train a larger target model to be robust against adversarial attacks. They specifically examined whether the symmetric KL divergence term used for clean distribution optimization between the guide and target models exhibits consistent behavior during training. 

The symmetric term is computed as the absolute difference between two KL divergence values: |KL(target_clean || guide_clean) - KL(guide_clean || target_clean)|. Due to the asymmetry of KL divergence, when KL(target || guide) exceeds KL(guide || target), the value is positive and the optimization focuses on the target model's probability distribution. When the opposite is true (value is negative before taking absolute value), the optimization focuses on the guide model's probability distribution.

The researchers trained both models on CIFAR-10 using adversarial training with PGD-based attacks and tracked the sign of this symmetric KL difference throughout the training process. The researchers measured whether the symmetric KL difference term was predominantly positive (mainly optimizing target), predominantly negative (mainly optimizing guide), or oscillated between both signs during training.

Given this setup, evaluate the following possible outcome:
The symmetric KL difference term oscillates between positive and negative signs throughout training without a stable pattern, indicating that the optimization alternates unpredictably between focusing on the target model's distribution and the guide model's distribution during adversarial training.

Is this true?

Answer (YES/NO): YES